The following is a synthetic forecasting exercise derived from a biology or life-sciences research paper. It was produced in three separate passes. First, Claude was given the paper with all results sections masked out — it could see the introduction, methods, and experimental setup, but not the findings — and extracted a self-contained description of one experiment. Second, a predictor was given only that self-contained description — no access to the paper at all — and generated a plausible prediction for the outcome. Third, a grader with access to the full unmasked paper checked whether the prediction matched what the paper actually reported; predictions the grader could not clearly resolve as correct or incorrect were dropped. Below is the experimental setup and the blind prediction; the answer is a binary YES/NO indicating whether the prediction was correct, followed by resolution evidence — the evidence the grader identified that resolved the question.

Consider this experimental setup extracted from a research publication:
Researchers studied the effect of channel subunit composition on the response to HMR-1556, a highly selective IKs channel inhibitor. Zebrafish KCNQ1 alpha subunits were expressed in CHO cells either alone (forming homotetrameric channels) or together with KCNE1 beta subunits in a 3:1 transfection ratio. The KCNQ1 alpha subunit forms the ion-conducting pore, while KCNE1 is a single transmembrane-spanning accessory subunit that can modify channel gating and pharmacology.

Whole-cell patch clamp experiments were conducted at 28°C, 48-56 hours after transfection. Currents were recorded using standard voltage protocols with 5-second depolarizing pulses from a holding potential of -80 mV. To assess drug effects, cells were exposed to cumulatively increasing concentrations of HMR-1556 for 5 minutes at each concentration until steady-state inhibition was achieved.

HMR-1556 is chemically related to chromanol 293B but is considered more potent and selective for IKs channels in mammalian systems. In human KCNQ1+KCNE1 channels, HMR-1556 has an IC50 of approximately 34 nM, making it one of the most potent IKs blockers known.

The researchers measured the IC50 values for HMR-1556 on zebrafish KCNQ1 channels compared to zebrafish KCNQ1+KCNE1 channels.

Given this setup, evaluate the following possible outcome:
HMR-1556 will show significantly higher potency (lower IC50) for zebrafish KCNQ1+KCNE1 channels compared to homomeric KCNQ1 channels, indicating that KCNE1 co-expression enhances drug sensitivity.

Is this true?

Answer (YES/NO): NO